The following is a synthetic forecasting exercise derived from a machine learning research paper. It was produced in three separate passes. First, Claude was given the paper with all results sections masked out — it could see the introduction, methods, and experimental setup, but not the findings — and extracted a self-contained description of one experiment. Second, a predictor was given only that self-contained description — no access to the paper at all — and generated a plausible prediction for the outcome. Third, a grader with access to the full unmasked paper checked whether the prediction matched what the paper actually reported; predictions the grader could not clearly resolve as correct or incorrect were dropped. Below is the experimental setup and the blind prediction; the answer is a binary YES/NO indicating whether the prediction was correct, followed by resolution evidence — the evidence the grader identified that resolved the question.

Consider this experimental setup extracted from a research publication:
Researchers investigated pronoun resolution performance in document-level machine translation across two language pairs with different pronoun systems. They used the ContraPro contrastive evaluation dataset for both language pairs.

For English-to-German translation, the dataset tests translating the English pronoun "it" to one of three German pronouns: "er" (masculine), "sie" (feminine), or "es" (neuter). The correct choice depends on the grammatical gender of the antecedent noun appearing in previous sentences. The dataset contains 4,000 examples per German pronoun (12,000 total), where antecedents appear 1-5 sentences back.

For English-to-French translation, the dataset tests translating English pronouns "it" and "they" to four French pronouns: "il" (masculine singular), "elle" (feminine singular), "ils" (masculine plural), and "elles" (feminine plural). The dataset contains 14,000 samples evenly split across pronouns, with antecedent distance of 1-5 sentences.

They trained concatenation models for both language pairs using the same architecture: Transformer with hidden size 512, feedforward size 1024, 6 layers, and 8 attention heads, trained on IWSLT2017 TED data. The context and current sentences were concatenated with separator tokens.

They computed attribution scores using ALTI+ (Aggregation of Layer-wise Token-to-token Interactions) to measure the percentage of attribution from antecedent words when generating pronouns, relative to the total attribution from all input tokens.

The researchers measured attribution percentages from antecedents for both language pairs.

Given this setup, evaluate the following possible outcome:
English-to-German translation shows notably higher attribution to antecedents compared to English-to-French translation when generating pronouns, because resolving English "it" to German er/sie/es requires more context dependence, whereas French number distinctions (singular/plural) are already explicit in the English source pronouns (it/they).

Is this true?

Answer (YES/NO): NO